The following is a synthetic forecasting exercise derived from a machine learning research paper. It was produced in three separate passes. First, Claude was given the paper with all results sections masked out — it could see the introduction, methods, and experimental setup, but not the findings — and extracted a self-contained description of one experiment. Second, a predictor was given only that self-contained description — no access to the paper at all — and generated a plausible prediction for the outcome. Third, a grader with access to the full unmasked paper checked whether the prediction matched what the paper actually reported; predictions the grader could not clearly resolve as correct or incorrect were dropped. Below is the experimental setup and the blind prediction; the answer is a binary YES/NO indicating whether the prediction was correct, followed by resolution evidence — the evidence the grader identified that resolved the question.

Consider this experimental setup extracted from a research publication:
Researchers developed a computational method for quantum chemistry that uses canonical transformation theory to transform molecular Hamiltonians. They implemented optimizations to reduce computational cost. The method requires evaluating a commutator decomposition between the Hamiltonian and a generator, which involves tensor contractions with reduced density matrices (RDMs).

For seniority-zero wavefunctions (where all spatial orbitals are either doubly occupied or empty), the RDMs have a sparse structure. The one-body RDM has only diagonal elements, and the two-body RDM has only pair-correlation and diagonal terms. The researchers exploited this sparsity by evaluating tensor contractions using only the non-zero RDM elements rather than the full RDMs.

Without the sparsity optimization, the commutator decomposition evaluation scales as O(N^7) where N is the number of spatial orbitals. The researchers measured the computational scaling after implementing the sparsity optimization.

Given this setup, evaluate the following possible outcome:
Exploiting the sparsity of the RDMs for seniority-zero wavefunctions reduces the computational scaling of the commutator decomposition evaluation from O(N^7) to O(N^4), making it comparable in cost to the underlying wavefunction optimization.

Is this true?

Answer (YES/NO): NO